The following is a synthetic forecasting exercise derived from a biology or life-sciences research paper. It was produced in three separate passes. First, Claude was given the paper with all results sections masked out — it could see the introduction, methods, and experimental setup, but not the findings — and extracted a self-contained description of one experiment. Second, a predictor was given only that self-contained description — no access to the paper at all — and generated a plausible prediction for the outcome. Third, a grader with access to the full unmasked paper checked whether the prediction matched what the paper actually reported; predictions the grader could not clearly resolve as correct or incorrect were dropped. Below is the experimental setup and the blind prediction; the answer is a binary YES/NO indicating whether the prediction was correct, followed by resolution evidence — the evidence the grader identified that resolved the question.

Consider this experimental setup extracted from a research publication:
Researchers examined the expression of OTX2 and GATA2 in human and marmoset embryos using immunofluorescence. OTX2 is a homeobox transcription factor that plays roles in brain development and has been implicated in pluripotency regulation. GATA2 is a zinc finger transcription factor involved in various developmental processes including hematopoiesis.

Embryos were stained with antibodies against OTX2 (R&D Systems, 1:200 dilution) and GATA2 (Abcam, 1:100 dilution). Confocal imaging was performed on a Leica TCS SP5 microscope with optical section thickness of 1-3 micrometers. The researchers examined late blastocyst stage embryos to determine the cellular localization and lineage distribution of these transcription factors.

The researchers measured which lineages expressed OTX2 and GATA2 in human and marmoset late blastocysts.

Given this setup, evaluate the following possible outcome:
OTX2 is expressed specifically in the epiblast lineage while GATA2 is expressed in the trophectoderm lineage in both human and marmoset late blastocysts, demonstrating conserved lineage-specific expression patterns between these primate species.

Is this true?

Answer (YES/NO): NO